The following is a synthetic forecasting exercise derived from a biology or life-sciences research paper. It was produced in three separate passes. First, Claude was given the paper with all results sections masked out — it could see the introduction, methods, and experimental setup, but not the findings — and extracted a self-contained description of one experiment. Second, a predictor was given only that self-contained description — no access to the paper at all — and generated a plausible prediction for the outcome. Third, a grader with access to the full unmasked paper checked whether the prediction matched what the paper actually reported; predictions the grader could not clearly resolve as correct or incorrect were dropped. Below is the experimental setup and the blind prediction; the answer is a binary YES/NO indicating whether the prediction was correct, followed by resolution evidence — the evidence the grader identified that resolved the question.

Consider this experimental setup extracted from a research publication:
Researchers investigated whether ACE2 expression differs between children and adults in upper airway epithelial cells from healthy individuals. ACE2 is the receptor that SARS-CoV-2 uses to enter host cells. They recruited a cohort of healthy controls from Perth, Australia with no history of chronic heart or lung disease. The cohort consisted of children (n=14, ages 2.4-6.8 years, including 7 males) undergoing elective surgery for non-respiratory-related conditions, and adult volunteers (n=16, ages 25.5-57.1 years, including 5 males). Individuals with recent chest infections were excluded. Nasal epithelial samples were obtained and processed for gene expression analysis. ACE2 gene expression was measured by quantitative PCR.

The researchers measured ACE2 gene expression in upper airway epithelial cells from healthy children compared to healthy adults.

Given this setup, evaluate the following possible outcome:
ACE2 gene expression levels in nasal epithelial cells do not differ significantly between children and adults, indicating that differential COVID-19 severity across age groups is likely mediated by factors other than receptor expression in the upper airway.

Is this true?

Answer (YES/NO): YES